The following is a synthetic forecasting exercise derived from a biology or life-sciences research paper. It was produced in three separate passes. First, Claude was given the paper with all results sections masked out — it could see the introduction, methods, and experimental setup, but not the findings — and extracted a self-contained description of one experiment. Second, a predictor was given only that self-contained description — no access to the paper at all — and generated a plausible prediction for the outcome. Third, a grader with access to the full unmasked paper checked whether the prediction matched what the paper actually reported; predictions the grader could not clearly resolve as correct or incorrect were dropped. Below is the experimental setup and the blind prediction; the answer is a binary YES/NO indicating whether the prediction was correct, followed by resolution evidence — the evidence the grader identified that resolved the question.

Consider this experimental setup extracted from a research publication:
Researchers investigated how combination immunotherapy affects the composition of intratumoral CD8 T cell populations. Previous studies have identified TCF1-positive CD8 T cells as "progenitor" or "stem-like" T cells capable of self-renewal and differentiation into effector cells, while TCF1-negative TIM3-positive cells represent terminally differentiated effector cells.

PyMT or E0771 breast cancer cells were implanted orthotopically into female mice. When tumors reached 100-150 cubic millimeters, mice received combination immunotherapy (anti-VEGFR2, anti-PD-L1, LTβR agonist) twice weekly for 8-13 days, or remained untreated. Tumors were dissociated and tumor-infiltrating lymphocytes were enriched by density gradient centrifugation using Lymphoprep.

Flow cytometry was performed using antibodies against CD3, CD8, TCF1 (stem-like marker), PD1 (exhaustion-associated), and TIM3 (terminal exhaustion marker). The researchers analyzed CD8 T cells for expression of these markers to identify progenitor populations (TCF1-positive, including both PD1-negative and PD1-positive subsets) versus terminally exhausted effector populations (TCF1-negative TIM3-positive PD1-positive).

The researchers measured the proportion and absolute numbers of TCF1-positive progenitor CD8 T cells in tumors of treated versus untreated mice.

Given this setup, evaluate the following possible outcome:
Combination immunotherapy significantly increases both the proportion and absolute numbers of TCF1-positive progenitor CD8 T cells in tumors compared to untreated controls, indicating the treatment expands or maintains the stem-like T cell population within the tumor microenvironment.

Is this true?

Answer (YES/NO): NO